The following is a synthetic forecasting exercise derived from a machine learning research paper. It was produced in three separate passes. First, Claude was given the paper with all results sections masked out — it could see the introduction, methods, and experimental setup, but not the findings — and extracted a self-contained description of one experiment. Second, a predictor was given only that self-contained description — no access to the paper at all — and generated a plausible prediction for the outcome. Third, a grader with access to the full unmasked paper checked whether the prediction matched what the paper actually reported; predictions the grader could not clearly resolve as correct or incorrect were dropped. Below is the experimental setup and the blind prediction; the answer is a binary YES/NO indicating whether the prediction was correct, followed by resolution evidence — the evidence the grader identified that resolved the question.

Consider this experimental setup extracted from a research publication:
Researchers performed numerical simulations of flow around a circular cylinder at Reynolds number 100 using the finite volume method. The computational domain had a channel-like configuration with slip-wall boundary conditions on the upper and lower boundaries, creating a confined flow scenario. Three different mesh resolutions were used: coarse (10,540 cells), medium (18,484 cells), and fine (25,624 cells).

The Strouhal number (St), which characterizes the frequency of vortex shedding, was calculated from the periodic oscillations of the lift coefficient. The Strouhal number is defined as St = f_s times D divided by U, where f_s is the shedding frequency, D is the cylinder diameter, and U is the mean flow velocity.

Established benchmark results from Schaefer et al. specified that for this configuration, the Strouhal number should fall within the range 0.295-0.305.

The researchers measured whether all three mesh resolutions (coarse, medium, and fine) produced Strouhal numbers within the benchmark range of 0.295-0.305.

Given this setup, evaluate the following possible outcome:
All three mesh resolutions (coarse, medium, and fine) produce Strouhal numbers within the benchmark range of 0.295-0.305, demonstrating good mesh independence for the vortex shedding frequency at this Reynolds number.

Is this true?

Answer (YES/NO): YES